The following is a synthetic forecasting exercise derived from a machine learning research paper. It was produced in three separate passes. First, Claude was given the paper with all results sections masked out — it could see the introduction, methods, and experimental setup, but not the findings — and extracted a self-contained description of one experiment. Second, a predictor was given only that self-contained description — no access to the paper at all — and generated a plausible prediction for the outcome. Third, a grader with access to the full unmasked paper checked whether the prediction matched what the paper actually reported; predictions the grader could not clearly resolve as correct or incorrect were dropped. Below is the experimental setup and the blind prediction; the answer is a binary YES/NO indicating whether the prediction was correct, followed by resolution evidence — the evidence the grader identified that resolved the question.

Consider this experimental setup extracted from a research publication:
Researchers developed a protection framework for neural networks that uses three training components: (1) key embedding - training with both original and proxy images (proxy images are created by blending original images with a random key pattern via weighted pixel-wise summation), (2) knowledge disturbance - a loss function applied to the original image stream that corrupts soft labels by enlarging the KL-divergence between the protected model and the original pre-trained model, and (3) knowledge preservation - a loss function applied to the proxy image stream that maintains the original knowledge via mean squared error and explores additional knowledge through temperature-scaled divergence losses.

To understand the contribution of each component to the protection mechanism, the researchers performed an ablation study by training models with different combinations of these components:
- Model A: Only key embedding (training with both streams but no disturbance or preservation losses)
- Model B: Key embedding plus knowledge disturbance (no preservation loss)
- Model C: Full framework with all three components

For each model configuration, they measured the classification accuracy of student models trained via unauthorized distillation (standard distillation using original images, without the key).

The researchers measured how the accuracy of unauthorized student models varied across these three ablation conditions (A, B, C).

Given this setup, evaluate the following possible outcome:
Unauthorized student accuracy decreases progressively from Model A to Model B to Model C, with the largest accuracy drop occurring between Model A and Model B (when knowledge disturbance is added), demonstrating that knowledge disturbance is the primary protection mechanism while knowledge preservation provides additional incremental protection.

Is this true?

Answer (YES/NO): NO